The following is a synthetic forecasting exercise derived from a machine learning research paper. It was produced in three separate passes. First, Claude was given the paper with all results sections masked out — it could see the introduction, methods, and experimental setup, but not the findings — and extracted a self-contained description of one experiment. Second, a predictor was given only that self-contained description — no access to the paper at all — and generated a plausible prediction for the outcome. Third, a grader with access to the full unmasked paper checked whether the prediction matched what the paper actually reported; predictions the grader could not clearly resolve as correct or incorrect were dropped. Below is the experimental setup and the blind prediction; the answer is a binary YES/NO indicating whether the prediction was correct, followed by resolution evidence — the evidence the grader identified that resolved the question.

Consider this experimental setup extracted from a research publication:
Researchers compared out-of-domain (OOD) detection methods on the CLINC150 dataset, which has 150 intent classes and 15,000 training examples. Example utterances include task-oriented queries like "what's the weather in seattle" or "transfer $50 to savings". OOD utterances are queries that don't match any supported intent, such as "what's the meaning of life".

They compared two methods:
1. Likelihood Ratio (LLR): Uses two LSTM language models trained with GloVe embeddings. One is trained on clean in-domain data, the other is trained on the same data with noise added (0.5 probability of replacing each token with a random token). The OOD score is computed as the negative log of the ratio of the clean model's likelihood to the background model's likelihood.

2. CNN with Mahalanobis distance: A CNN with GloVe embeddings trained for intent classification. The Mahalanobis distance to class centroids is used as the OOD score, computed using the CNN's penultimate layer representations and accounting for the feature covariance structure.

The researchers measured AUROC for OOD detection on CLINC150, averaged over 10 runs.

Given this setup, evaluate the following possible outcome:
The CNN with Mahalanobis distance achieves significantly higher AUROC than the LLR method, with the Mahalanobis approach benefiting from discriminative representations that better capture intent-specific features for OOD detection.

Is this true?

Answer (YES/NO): YES